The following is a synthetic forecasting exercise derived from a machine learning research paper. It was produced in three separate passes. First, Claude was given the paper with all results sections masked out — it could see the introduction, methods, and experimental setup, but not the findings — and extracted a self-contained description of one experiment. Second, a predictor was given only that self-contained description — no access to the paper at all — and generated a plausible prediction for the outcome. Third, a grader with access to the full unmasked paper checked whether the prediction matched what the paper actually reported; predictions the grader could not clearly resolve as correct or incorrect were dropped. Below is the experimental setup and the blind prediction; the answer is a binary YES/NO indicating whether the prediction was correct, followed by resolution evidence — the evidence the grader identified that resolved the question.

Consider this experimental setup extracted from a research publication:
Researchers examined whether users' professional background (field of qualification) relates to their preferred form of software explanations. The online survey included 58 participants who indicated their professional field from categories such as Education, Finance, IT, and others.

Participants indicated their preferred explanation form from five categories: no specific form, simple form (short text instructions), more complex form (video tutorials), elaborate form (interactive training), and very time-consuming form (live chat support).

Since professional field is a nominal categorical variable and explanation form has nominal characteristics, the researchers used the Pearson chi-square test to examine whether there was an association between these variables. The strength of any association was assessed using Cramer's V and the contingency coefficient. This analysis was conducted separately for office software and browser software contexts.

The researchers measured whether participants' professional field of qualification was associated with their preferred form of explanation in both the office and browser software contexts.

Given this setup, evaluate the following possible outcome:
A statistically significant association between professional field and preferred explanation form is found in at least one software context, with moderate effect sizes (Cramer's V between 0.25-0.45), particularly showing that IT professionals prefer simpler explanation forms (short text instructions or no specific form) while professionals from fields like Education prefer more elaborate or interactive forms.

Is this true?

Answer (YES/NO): NO